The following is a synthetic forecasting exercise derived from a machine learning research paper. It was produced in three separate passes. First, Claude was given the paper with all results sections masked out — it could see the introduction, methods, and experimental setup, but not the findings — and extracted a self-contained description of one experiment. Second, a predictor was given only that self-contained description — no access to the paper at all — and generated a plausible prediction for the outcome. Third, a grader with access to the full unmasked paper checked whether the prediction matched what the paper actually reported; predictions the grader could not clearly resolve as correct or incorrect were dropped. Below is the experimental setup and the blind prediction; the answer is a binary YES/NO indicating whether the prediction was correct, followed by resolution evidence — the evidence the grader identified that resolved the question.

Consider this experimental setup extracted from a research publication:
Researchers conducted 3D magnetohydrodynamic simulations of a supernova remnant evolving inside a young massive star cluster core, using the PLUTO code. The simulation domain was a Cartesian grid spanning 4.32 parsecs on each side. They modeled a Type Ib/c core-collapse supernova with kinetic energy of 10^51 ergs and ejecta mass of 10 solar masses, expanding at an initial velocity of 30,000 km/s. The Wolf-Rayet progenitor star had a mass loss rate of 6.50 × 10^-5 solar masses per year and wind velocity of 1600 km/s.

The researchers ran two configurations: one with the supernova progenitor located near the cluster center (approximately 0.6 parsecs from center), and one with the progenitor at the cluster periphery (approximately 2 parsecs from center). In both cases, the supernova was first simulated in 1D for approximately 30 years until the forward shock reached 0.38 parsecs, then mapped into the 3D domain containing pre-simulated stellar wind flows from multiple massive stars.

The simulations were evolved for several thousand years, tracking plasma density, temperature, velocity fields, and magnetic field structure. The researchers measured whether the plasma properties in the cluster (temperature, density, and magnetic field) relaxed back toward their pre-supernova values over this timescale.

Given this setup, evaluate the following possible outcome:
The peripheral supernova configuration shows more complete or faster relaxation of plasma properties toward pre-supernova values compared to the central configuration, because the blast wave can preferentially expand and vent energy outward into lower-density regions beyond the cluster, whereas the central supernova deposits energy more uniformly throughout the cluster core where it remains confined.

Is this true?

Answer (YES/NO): NO